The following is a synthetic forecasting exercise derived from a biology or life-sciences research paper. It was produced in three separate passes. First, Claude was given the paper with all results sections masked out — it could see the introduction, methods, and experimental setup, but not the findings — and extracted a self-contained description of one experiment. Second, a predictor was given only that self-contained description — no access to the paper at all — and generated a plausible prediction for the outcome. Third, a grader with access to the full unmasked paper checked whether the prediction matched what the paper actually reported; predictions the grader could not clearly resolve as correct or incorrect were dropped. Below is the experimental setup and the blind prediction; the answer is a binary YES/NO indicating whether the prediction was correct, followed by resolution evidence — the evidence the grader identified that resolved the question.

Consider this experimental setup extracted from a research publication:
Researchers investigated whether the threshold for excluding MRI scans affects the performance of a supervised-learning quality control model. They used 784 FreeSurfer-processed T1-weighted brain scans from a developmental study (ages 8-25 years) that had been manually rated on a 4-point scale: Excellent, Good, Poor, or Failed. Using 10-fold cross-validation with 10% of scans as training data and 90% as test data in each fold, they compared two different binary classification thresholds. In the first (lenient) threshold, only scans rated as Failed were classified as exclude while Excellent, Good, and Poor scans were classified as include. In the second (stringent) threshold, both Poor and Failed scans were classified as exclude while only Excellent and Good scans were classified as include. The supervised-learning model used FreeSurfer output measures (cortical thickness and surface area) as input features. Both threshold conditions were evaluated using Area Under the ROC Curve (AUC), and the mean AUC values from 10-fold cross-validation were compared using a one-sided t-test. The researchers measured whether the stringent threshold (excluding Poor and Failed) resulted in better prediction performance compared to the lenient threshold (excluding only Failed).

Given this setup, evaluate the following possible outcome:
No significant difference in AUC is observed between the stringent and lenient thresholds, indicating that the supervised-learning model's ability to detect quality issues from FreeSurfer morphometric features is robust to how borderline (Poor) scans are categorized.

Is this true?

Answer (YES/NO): NO